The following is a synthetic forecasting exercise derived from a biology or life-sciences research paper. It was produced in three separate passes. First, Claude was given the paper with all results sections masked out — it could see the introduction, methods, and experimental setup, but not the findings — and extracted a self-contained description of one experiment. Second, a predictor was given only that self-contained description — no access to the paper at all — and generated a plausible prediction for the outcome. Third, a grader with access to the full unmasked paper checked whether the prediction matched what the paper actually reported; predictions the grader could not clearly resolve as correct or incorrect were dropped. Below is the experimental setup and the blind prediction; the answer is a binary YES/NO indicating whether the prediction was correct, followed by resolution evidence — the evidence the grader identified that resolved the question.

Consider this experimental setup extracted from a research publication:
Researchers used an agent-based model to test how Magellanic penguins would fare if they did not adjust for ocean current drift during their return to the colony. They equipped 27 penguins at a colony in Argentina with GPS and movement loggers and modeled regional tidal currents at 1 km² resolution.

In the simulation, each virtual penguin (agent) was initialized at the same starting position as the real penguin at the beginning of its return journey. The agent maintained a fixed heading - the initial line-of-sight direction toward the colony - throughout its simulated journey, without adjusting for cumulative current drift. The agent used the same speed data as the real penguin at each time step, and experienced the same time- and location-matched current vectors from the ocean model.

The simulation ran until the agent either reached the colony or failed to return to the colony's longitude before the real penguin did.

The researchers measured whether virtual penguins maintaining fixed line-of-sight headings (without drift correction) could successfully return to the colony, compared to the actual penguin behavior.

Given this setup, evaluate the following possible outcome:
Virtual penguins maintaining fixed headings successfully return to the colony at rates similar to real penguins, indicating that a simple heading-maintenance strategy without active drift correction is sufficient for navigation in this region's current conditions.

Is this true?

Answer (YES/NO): NO